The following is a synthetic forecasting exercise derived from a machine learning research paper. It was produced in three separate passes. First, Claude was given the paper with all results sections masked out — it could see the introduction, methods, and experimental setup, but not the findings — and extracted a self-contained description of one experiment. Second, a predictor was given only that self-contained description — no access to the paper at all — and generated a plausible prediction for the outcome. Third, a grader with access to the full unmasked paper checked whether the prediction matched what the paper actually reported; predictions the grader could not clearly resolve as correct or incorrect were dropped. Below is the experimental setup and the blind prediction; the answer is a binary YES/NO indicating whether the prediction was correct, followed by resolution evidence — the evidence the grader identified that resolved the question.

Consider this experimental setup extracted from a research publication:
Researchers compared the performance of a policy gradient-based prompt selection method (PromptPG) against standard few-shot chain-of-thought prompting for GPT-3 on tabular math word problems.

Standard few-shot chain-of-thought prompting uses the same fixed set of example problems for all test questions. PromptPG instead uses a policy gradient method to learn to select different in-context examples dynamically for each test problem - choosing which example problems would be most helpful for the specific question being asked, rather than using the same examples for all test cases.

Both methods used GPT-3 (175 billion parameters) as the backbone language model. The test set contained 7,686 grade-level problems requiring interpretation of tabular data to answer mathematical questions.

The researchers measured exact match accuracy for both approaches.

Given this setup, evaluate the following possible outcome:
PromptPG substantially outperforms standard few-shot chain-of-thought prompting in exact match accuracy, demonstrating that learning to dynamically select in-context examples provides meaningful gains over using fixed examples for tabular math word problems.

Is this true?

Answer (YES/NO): NO